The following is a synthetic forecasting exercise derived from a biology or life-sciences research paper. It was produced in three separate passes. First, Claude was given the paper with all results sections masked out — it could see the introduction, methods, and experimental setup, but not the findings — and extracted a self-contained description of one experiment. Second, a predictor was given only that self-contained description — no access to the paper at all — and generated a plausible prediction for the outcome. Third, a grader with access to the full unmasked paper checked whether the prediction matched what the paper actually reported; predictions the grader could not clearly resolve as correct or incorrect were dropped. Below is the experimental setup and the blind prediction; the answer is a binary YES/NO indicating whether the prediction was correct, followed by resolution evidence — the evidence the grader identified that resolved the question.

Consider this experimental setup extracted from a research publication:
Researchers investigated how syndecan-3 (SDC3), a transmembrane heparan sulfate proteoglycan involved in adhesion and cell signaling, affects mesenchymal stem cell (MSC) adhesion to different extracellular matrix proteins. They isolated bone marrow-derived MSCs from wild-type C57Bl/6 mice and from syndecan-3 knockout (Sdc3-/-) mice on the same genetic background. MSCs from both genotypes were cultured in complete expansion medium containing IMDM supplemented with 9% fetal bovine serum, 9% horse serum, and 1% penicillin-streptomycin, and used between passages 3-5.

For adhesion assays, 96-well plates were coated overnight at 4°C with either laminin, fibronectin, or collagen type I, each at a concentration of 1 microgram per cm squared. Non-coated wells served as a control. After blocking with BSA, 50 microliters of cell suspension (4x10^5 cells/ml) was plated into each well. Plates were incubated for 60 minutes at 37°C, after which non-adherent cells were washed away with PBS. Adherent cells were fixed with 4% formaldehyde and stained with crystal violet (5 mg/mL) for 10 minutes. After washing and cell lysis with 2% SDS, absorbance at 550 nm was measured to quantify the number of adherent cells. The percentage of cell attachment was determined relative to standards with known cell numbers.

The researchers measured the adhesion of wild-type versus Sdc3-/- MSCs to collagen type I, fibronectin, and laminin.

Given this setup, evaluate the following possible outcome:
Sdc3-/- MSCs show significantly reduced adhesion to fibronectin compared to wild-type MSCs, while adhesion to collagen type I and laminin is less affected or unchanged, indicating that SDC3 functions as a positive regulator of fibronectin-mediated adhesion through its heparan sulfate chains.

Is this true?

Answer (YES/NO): NO